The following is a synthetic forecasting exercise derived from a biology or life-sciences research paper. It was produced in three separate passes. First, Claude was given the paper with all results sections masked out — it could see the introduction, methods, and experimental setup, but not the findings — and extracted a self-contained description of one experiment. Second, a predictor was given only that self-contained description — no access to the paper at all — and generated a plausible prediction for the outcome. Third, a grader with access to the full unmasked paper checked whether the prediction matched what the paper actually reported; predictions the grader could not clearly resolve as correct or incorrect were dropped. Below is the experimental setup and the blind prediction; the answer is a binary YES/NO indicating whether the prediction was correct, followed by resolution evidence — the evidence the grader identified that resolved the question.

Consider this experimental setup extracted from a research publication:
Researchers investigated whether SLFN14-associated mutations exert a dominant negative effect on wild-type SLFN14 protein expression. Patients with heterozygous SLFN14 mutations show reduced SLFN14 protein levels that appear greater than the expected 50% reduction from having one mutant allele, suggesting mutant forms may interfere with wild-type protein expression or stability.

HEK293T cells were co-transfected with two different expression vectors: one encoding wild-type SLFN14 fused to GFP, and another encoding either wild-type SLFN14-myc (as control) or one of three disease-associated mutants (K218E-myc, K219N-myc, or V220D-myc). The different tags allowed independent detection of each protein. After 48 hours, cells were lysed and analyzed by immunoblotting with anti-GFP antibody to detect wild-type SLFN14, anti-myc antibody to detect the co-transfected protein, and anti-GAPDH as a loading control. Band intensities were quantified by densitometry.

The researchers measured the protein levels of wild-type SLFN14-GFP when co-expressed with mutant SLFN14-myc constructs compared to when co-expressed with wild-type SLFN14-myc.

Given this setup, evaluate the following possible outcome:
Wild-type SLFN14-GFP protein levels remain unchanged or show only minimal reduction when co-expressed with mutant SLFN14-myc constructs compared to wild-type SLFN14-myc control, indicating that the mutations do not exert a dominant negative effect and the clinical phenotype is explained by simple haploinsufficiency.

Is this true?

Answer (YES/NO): NO